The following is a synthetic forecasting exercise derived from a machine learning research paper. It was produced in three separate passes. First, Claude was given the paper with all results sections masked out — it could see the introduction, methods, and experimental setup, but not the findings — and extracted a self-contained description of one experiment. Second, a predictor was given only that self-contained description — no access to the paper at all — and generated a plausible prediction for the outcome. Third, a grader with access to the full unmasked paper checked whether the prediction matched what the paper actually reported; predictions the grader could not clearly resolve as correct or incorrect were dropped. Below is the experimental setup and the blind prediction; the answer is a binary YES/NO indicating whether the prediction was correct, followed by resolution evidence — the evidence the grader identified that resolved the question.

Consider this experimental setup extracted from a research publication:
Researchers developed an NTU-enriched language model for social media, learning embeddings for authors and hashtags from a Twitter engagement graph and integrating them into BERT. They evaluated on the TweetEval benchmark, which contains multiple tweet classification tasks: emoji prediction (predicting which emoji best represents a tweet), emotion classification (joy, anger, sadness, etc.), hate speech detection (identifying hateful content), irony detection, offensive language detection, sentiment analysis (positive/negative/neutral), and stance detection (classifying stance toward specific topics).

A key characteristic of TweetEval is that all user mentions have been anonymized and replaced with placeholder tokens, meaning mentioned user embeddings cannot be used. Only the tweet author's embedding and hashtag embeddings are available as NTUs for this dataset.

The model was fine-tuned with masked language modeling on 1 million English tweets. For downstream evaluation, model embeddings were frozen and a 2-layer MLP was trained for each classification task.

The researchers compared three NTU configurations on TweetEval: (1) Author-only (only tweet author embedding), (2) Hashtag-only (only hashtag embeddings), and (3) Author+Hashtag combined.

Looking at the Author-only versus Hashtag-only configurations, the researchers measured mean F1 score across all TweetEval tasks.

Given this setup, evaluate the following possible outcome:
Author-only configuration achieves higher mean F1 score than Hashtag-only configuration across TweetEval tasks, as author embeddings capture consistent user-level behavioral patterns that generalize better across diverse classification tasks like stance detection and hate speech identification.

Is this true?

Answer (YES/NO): NO